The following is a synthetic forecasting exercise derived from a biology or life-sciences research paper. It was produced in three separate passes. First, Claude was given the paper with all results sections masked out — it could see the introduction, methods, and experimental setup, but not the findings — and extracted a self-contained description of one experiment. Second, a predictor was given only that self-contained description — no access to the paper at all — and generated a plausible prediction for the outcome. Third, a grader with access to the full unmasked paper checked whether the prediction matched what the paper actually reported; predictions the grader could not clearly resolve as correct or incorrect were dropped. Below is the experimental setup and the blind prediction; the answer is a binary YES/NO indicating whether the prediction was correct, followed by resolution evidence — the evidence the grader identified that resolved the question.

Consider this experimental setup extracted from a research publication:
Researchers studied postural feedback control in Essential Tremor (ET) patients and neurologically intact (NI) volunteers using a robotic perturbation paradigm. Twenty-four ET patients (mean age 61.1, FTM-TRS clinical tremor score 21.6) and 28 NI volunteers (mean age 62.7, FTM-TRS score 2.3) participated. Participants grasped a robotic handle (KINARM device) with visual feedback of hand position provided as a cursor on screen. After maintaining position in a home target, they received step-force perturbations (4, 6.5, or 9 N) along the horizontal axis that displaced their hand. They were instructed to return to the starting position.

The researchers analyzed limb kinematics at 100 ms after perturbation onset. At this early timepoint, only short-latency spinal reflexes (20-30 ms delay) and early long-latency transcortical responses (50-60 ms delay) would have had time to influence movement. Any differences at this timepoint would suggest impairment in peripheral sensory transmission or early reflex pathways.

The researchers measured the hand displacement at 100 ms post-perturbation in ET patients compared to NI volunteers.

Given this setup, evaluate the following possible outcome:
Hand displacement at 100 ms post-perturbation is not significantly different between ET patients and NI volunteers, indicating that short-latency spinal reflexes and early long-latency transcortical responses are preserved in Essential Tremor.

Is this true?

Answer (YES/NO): YES